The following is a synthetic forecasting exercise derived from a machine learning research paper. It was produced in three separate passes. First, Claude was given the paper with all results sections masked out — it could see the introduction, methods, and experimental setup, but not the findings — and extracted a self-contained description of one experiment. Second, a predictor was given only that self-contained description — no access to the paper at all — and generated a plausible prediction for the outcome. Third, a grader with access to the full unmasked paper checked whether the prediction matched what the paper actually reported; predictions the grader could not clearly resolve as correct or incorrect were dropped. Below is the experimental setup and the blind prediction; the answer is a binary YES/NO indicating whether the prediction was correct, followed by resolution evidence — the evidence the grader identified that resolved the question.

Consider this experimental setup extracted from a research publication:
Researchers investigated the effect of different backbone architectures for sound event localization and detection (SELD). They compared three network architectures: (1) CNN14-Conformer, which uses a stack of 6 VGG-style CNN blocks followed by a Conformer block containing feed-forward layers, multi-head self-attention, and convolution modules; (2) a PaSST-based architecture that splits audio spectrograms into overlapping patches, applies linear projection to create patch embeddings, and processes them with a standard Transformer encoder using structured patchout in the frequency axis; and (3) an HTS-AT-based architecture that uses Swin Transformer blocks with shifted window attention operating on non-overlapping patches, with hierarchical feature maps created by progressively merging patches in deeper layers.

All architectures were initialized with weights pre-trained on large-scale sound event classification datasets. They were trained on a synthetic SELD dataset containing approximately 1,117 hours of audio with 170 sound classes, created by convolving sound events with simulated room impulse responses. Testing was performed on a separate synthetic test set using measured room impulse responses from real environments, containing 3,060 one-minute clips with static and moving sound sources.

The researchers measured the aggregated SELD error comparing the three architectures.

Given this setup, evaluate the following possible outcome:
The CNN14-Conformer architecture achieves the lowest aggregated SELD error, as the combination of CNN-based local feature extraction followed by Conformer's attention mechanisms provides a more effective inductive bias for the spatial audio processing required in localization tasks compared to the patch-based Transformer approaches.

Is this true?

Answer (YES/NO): NO